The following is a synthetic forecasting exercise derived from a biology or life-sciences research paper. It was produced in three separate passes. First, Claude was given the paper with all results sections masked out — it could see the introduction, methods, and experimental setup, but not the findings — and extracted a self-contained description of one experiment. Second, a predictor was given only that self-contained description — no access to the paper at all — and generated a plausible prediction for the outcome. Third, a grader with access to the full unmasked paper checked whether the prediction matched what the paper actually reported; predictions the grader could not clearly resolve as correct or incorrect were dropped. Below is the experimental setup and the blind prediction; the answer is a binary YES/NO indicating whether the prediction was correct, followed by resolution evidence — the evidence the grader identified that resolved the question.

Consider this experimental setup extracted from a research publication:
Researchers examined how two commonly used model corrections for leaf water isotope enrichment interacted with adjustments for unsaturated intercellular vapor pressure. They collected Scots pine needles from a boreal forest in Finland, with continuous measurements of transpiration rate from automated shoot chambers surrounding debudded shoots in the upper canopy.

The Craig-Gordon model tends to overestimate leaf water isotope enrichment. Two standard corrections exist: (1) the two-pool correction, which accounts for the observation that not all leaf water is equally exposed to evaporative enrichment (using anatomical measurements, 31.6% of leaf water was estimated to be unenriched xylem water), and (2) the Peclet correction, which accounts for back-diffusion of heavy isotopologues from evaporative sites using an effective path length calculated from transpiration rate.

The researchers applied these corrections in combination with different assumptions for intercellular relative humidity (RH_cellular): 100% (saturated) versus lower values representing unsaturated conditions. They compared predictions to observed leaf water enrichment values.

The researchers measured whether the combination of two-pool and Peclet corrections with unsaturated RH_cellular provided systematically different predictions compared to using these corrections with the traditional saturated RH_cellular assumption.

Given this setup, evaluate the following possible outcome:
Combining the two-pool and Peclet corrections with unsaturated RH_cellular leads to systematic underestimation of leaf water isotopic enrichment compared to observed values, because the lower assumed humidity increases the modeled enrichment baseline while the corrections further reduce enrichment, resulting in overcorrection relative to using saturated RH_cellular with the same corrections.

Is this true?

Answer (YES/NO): NO